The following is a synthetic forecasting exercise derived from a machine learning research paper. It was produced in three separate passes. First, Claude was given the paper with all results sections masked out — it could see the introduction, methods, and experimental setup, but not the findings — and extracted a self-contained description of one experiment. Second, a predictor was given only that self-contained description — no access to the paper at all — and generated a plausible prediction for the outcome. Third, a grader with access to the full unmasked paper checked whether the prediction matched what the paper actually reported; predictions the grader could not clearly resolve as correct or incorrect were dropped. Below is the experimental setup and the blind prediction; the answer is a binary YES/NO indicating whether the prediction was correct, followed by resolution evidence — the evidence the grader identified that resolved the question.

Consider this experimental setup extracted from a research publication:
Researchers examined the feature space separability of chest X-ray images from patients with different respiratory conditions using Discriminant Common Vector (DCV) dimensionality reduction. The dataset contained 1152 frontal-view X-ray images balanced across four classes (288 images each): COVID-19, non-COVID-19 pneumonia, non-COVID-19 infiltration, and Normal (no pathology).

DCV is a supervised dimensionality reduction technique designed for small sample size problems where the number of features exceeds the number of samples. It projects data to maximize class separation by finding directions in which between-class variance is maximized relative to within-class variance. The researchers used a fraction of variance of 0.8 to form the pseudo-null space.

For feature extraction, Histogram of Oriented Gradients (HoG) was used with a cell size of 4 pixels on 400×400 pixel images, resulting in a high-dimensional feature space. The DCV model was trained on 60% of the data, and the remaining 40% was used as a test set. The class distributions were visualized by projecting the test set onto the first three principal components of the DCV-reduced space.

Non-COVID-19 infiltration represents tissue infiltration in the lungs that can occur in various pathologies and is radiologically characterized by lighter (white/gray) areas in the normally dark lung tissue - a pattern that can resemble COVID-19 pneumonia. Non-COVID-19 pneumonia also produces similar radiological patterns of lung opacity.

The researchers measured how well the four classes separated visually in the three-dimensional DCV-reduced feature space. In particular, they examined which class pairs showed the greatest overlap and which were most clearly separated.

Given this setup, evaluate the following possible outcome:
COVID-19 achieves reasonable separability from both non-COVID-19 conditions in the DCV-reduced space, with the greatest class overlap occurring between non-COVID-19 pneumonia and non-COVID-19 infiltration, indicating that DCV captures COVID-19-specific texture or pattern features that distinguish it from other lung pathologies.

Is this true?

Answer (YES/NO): NO